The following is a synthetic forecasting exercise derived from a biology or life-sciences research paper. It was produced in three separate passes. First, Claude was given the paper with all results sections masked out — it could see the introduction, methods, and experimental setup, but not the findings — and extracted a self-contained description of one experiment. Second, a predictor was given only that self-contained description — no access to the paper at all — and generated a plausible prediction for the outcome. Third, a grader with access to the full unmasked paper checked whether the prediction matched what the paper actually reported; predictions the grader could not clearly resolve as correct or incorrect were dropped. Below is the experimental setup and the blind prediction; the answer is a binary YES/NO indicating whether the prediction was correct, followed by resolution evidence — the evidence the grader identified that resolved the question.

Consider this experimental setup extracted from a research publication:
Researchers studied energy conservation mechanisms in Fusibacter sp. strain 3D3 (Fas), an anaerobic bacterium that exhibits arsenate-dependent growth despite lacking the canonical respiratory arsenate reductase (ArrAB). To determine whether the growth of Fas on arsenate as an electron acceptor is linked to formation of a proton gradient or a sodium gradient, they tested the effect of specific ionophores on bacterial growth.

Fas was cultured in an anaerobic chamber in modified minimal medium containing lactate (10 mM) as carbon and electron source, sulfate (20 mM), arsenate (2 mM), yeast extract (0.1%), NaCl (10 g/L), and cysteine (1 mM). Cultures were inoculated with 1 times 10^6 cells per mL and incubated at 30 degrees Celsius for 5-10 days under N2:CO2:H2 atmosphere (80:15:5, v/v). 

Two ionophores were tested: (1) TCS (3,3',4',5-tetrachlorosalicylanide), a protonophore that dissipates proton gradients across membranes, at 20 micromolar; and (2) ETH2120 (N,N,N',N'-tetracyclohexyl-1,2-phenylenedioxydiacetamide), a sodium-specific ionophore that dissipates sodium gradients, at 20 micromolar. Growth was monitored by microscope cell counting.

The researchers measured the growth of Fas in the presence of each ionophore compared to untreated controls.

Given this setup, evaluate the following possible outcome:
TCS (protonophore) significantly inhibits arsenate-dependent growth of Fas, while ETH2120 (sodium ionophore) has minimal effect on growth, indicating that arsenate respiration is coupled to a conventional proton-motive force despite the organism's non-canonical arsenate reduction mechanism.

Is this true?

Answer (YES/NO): YES